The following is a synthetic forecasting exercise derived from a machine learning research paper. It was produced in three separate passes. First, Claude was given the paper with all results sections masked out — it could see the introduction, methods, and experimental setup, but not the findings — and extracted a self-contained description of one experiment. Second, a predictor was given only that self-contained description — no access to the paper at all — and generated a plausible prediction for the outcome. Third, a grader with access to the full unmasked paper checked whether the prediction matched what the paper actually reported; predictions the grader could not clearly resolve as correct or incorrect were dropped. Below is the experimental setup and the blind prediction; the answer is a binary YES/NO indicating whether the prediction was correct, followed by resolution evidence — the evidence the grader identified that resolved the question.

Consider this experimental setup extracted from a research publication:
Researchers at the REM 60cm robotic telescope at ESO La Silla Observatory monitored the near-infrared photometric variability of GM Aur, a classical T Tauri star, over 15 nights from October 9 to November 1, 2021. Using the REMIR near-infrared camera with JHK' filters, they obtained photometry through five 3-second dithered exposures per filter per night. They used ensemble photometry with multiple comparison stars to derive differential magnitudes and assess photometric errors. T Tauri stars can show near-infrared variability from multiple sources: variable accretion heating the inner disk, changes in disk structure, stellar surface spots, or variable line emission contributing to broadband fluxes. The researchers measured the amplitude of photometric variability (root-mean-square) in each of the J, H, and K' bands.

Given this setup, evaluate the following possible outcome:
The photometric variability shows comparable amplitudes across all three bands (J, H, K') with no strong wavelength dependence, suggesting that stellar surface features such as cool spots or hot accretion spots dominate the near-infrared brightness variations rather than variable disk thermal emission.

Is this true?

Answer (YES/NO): NO